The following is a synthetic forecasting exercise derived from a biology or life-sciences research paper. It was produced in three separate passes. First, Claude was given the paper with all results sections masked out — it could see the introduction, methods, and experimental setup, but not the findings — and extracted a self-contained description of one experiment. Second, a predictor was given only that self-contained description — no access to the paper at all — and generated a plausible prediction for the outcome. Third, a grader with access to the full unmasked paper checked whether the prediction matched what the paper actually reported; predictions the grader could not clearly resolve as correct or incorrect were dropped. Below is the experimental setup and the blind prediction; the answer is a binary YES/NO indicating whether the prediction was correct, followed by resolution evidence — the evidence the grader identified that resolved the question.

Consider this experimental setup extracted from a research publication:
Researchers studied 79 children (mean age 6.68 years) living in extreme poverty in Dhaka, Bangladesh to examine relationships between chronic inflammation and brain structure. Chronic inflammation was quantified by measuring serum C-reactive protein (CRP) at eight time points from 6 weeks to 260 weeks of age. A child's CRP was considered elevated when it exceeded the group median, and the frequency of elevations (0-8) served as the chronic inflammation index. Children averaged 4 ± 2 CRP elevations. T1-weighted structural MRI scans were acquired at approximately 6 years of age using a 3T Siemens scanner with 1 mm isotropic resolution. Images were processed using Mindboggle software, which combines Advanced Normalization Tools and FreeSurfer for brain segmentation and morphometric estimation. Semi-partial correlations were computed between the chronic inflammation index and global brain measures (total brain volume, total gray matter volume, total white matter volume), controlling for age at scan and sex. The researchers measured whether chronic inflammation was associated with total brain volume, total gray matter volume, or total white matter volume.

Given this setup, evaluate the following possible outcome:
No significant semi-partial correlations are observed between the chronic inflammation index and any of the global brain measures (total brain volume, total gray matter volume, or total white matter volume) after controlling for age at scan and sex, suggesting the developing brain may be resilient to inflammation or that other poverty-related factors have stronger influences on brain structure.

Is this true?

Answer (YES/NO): YES